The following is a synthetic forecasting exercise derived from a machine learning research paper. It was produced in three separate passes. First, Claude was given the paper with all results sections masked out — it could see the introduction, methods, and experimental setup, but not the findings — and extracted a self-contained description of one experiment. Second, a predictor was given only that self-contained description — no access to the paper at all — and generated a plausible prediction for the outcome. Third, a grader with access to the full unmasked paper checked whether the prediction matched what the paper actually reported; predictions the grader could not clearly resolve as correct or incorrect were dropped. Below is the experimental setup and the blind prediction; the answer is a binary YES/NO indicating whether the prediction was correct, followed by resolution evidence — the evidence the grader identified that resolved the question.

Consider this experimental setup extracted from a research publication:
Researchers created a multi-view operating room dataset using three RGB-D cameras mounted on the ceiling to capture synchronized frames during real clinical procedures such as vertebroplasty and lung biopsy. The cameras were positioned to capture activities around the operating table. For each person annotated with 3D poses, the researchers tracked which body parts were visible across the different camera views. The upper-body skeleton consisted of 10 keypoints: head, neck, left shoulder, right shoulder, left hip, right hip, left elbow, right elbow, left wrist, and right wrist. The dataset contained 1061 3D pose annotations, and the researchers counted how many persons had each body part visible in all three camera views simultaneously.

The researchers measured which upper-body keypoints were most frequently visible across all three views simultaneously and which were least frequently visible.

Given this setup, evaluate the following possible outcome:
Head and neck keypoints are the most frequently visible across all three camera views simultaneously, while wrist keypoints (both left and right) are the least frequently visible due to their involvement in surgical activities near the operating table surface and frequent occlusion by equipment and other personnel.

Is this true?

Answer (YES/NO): YES